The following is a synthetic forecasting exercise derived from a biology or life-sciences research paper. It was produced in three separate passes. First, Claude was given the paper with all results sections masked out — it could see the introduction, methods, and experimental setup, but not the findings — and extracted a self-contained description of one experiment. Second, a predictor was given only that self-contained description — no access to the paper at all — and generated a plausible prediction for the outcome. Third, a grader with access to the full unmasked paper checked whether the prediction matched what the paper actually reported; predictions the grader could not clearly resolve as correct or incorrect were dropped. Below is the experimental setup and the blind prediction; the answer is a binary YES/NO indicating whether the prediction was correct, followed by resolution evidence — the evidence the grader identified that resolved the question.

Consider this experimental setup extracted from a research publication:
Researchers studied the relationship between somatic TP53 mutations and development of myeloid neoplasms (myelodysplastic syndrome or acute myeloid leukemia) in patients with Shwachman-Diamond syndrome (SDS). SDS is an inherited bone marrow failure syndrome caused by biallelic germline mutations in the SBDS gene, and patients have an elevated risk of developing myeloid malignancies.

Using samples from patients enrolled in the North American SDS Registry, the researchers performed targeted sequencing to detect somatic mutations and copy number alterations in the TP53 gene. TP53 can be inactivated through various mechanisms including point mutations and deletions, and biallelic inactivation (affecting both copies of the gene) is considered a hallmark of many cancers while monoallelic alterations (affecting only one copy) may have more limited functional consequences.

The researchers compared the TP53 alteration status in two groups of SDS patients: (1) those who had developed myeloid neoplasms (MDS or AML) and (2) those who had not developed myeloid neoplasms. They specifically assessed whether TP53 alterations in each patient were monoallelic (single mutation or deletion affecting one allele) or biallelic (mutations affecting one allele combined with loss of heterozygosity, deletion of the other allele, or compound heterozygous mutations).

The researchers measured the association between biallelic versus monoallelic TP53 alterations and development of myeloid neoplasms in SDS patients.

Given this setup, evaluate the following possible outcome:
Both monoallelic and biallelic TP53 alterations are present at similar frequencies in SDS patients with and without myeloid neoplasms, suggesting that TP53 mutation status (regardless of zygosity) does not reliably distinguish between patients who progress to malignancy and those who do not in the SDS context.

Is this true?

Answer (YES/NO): NO